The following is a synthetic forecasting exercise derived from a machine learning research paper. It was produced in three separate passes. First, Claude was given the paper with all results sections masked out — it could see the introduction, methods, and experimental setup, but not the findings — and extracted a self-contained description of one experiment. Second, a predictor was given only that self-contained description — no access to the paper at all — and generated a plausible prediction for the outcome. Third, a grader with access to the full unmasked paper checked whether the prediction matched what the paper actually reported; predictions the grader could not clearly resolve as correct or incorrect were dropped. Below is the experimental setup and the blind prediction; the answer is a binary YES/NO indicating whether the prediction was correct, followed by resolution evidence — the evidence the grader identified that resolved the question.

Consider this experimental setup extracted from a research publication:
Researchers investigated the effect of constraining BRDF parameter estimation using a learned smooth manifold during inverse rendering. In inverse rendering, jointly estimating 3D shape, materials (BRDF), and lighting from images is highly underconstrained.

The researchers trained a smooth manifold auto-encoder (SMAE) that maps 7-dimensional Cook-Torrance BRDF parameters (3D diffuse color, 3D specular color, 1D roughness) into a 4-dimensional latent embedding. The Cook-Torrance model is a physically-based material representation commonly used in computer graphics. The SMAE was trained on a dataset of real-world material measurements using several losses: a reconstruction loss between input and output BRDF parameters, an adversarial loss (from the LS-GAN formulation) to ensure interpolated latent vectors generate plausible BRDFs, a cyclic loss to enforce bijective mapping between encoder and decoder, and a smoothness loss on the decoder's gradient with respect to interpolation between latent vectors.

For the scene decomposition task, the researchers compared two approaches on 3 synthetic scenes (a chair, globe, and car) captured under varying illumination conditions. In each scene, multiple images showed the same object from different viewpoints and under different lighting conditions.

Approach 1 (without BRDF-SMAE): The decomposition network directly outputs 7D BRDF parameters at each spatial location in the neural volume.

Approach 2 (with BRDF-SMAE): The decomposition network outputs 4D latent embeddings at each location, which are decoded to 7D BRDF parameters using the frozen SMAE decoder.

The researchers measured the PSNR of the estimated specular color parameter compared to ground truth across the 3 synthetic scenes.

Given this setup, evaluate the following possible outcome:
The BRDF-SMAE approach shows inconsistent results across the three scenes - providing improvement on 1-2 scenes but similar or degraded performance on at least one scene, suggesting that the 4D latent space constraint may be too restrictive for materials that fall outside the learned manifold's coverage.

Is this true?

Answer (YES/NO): NO